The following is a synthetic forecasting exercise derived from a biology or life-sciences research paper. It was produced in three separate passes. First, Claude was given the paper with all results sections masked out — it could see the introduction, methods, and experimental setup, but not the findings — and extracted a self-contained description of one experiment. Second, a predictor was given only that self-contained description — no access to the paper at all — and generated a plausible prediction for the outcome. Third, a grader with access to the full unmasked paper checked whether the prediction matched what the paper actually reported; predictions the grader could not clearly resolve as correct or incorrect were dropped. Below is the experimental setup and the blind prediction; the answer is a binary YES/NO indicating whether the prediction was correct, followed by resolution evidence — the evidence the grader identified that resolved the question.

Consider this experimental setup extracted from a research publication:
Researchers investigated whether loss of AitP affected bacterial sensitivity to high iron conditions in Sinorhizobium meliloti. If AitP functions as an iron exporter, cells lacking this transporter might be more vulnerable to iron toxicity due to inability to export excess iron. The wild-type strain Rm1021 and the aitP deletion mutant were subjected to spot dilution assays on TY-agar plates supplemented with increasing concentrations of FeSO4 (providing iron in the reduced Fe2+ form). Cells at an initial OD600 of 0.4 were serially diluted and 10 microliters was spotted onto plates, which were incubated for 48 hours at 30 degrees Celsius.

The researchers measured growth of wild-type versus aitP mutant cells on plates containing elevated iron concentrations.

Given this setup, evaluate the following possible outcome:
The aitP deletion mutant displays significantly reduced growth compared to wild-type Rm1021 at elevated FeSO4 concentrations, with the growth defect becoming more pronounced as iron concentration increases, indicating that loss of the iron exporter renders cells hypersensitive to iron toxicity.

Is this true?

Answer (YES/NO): NO